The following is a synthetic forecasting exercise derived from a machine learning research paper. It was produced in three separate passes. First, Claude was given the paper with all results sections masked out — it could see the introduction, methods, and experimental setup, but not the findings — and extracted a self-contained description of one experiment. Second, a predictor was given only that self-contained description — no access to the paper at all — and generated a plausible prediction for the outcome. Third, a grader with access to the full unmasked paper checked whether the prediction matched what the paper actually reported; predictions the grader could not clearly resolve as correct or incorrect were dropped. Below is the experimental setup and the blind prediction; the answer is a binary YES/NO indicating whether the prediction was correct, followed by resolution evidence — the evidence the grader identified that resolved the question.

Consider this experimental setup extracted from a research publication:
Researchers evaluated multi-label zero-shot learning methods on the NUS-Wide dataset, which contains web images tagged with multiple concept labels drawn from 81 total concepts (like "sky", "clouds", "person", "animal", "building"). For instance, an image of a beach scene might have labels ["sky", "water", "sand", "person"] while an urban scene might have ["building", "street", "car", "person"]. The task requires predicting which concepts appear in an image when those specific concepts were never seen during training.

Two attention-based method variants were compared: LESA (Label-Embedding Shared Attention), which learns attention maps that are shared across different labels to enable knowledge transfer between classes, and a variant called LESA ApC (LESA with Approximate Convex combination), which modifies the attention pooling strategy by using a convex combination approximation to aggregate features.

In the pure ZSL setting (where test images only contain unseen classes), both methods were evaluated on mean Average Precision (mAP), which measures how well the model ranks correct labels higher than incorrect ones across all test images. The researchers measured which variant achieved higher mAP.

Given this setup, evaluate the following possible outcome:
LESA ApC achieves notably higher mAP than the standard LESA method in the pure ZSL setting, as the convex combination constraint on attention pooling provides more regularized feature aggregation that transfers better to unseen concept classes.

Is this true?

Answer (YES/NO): NO